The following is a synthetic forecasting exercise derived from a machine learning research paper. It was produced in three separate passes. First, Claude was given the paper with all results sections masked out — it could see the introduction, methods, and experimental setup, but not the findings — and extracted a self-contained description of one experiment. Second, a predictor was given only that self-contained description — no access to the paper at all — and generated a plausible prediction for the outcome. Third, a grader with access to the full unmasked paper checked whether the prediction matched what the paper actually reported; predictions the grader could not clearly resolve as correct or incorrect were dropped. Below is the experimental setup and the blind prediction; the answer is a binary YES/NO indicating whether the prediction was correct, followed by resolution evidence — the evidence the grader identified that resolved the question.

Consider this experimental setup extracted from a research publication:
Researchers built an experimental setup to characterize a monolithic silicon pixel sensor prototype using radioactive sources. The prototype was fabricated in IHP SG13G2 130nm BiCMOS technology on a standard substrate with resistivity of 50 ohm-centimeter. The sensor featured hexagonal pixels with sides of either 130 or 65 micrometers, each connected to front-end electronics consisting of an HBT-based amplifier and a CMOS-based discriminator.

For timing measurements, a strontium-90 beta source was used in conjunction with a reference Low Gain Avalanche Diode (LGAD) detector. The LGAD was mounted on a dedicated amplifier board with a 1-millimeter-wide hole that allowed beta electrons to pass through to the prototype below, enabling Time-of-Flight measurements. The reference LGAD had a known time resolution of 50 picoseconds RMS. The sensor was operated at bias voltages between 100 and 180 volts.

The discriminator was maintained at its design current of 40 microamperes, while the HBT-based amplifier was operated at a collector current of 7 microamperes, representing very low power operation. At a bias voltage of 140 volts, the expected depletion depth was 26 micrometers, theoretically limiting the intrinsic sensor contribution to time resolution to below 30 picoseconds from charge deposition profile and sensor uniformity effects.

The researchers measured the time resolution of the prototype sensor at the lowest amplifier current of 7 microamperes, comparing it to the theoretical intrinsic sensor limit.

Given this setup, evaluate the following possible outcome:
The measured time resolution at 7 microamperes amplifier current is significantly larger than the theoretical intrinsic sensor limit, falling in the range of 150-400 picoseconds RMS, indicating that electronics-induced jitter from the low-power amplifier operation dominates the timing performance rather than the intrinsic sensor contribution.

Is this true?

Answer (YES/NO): NO